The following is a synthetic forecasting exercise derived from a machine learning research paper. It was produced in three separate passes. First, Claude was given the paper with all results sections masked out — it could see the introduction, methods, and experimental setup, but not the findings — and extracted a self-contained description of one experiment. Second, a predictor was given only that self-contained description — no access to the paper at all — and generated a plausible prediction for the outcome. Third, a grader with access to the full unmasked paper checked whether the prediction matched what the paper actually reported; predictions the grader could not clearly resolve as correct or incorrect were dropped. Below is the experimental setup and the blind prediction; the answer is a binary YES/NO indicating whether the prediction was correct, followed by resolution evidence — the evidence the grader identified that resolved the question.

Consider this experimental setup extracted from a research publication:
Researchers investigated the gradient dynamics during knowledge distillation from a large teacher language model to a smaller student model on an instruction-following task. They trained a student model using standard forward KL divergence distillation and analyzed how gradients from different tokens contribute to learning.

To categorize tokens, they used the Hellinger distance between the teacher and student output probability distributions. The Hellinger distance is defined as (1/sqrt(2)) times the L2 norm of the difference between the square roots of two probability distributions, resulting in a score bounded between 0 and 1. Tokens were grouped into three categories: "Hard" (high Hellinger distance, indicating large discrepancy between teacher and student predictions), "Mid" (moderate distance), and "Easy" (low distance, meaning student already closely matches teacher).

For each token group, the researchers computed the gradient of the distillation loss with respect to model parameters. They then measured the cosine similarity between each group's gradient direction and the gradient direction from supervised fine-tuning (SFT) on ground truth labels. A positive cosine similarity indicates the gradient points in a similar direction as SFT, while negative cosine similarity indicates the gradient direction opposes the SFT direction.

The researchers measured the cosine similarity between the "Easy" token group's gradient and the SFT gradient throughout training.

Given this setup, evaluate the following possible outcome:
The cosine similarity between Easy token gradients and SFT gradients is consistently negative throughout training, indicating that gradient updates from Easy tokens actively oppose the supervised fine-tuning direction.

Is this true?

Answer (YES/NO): NO